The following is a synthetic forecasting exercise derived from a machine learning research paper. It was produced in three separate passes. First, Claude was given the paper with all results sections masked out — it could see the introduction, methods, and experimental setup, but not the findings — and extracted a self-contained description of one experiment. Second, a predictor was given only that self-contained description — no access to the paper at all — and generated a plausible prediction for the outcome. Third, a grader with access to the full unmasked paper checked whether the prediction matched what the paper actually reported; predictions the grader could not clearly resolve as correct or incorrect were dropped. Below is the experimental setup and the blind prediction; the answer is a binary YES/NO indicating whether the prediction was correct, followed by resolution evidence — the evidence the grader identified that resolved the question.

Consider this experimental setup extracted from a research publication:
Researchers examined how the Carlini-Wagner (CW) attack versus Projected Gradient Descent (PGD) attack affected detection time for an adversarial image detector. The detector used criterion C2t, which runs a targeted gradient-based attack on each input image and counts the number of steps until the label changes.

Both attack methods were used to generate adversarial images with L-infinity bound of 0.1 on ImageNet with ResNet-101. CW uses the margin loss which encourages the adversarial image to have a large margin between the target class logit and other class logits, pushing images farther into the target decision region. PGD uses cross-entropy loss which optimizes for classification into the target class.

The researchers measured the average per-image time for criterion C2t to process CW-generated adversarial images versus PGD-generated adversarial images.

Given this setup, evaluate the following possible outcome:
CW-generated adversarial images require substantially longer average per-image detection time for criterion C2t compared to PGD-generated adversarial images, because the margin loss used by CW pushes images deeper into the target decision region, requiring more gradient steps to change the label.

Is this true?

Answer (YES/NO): YES